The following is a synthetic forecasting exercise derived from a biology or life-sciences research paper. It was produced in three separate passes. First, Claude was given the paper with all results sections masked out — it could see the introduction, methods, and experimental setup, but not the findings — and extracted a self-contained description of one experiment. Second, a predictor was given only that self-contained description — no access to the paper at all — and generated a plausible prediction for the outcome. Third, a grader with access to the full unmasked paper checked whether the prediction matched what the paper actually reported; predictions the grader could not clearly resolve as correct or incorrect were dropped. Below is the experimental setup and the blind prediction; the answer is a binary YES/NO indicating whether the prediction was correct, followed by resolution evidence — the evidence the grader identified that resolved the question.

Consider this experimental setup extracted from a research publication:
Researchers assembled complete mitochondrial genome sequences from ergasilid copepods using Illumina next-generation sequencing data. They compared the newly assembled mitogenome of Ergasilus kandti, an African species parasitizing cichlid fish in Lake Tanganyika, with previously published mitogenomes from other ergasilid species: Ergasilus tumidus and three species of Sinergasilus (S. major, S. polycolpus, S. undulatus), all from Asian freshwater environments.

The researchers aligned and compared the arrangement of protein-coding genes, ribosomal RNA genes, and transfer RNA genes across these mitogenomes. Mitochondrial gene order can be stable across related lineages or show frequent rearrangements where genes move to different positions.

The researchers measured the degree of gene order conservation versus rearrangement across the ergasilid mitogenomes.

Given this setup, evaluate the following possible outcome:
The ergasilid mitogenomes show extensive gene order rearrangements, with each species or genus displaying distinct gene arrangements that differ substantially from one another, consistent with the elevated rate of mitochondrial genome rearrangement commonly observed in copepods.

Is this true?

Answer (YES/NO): NO